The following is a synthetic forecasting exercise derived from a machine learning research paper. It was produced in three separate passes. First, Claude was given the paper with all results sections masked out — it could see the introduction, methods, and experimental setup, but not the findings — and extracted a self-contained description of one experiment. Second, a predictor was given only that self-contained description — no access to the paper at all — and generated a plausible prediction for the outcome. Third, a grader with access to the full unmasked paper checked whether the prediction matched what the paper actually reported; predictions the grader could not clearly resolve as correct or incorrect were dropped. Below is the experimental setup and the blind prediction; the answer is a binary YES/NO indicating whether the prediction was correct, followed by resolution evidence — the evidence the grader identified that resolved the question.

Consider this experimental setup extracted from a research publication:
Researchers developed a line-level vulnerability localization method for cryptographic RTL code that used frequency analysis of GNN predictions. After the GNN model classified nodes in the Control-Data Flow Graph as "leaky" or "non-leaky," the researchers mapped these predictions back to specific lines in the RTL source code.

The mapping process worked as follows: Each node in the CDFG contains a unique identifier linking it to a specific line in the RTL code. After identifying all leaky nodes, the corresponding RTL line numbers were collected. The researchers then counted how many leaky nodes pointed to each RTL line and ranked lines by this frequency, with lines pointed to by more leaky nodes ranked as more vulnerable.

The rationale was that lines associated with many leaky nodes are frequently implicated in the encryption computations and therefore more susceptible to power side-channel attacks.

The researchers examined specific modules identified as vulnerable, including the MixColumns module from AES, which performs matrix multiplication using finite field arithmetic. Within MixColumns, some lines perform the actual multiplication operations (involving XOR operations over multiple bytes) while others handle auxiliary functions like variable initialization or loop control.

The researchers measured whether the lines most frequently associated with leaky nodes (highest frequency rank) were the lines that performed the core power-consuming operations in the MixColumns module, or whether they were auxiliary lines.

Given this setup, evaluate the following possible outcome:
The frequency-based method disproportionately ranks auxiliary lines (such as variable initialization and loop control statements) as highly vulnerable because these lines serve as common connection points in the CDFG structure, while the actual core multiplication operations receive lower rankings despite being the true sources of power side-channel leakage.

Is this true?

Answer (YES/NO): NO